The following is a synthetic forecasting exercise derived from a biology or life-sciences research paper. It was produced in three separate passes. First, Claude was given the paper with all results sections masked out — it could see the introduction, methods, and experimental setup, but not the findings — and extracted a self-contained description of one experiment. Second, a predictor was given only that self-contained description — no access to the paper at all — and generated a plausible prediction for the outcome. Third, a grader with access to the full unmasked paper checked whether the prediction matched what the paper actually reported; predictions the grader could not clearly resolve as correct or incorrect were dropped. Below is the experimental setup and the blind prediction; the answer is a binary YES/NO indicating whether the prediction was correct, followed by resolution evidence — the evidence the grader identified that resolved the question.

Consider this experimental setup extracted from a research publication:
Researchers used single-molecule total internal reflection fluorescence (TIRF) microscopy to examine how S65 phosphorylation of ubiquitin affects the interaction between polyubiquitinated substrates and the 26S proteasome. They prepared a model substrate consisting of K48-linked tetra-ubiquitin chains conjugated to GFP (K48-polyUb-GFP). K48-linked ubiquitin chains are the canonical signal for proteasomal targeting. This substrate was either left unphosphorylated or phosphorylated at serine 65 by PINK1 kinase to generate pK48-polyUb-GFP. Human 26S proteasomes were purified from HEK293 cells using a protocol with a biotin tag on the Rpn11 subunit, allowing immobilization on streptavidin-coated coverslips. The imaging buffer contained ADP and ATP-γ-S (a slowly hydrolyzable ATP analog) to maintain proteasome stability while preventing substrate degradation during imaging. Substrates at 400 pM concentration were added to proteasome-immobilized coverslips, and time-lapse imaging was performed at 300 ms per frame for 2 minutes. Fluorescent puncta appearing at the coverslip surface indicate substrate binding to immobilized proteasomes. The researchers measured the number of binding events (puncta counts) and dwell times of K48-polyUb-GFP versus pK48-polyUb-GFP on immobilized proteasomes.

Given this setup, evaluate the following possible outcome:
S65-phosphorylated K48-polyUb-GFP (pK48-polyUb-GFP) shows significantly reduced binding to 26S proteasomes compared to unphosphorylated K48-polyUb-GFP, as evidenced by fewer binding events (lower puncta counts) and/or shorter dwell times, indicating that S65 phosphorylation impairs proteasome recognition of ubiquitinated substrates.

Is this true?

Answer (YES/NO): YES